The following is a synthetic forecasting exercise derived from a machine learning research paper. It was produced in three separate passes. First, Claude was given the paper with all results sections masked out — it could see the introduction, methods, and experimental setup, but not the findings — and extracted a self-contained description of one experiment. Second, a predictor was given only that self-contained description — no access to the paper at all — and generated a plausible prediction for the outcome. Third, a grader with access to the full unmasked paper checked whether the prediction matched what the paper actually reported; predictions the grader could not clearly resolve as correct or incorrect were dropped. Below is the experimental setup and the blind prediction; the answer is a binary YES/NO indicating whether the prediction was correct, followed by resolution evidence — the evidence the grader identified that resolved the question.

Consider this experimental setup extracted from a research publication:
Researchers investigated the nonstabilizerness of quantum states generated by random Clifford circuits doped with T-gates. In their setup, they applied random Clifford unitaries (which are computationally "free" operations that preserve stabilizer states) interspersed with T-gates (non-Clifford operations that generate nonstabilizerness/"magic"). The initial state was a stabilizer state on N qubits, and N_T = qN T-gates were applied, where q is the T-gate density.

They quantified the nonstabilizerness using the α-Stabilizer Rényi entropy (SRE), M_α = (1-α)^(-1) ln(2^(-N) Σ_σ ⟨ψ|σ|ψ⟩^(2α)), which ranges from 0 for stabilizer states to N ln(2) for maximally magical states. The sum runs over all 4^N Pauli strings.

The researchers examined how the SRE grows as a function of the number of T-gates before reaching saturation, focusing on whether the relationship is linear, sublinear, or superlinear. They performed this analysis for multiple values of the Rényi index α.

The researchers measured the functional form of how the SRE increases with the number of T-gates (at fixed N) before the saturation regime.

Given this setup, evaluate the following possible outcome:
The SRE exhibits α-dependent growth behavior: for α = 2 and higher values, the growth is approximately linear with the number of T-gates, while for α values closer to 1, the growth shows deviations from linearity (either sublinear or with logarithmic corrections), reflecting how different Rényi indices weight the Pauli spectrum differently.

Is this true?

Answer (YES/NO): NO